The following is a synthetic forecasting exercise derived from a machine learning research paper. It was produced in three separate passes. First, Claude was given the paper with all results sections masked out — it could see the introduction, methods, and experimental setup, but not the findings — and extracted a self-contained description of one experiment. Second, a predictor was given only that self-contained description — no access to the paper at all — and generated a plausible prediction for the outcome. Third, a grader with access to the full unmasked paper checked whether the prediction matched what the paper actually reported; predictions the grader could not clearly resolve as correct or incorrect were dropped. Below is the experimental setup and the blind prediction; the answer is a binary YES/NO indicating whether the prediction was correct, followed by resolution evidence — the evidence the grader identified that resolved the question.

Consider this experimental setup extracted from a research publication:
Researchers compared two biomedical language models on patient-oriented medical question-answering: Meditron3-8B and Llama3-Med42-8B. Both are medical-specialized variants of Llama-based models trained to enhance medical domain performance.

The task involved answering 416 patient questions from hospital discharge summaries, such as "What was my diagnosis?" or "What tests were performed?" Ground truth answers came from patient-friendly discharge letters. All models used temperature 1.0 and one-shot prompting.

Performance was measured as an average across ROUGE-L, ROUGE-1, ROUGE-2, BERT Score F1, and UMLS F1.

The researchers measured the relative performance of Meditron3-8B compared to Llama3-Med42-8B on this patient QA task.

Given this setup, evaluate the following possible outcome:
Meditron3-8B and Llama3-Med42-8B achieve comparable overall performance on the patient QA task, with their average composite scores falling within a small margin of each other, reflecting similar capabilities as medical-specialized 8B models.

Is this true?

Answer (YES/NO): YES